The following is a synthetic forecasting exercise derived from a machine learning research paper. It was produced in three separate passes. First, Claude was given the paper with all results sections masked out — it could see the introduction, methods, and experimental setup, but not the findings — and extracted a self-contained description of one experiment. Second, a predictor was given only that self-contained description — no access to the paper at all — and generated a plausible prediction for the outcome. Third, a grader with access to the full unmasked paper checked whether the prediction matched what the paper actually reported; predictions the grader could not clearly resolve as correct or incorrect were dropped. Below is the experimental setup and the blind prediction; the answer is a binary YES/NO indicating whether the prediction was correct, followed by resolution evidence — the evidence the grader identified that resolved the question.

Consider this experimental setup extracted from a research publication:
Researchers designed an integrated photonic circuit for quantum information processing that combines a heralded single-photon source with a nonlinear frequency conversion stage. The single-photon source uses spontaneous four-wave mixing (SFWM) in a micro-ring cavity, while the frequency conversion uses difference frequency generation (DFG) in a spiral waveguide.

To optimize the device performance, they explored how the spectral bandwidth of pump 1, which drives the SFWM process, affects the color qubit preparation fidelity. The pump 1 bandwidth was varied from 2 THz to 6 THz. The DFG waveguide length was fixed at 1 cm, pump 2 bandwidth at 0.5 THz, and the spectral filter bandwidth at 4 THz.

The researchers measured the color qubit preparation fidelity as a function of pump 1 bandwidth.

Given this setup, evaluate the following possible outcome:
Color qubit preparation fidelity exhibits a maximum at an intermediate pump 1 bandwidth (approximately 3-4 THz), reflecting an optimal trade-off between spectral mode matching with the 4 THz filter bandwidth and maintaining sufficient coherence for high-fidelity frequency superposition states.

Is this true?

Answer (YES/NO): NO